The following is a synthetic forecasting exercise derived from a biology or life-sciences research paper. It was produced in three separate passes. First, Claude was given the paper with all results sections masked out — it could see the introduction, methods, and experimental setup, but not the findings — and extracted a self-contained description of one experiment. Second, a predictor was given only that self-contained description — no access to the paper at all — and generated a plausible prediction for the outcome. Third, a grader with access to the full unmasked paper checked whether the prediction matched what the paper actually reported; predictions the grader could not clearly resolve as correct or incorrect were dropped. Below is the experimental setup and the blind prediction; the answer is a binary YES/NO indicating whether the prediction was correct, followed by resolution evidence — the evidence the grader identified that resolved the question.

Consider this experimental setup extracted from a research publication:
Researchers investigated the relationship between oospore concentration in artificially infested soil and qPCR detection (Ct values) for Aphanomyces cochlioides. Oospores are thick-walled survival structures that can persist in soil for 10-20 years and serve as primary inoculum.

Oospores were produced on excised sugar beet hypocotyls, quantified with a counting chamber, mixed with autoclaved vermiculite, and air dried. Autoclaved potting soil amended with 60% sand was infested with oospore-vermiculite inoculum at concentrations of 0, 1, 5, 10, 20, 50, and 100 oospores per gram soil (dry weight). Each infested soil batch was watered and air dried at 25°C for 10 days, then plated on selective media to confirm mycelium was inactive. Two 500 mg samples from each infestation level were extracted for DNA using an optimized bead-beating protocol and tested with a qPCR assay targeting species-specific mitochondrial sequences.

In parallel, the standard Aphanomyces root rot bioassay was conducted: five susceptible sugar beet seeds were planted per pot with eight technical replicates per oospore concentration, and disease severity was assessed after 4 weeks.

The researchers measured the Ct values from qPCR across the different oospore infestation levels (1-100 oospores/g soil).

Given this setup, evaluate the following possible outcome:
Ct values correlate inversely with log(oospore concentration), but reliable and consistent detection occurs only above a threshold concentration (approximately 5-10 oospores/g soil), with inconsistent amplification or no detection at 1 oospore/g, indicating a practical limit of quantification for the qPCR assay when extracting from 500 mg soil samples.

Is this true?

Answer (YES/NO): YES